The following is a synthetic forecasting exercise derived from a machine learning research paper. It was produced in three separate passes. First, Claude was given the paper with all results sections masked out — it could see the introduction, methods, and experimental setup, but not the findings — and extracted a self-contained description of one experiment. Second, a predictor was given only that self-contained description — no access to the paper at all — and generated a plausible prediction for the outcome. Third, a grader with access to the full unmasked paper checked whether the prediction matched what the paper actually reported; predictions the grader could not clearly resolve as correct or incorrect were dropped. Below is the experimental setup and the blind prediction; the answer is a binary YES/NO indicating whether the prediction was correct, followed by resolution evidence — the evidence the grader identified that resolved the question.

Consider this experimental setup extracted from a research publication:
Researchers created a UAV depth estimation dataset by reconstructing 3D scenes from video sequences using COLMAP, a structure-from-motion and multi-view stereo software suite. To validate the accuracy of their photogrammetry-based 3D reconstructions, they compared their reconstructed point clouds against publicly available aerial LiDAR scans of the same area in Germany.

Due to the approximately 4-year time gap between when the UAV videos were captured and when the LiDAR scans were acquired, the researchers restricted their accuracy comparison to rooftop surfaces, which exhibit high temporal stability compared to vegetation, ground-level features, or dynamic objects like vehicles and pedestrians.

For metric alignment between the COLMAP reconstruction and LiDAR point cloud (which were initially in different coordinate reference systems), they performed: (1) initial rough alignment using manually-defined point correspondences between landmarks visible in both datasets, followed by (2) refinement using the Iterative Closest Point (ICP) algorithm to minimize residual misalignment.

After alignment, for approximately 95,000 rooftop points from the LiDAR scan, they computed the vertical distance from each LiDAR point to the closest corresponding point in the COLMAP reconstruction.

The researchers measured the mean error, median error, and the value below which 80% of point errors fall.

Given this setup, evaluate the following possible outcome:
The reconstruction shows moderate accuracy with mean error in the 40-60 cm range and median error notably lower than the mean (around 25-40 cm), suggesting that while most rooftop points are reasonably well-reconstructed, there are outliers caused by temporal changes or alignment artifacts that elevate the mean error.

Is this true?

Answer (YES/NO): NO